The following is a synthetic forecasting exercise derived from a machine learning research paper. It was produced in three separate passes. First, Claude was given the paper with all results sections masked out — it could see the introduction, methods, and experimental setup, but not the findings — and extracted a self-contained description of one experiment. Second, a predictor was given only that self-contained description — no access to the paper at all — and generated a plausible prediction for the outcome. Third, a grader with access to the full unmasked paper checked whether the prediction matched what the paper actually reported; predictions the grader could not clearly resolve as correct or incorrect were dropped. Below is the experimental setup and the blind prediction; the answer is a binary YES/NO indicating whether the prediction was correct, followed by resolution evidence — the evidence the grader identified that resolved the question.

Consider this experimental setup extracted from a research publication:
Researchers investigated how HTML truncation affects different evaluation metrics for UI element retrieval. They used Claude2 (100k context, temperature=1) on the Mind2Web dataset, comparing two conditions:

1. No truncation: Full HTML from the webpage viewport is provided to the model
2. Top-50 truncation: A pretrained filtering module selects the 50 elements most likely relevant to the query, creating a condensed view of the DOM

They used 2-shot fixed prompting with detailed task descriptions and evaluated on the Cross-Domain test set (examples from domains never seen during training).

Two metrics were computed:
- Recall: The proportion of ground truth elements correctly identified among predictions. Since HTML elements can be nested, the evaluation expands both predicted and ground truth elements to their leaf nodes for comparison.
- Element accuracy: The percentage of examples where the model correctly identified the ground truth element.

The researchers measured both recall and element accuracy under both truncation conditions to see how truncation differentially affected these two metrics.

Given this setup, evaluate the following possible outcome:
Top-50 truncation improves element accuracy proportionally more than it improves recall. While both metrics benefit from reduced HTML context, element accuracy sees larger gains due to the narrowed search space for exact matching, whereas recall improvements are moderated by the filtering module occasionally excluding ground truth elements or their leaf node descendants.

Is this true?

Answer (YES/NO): NO